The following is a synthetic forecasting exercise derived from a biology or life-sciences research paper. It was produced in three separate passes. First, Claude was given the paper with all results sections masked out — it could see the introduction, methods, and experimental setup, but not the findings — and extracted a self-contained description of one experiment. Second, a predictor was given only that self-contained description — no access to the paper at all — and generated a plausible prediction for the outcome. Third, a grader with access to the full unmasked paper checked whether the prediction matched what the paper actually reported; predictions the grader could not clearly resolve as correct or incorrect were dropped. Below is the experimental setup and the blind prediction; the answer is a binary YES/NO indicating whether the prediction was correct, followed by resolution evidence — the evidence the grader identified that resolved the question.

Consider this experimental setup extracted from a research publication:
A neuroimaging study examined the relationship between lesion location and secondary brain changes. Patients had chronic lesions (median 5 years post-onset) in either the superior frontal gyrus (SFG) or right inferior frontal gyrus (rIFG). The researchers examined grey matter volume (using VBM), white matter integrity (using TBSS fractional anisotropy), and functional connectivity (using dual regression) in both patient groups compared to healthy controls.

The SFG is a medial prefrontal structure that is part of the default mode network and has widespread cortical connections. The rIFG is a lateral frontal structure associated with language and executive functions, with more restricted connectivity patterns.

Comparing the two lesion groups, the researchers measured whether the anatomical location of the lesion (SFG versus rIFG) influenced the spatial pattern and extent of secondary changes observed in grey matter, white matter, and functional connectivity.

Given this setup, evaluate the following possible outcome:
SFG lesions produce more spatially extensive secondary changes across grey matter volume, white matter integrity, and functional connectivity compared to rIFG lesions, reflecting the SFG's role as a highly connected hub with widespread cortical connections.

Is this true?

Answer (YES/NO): NO